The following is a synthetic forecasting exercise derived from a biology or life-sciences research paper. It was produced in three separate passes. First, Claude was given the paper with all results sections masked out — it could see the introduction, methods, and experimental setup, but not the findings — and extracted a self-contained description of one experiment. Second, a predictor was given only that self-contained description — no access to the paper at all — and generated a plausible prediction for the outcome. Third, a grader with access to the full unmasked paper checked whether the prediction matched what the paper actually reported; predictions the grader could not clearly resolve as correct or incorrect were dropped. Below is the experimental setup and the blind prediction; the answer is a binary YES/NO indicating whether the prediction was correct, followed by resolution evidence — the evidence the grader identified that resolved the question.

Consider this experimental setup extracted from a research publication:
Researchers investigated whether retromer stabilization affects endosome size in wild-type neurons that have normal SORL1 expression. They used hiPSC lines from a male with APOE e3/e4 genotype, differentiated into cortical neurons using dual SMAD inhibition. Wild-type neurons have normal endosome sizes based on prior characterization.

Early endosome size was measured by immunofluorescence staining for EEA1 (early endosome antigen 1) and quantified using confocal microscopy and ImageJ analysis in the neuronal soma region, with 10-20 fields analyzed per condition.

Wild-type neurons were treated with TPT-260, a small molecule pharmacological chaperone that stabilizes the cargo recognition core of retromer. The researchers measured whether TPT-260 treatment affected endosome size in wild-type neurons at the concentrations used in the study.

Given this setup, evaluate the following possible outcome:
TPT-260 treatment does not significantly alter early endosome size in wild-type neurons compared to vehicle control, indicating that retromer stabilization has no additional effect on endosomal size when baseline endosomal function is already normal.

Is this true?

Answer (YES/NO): YES